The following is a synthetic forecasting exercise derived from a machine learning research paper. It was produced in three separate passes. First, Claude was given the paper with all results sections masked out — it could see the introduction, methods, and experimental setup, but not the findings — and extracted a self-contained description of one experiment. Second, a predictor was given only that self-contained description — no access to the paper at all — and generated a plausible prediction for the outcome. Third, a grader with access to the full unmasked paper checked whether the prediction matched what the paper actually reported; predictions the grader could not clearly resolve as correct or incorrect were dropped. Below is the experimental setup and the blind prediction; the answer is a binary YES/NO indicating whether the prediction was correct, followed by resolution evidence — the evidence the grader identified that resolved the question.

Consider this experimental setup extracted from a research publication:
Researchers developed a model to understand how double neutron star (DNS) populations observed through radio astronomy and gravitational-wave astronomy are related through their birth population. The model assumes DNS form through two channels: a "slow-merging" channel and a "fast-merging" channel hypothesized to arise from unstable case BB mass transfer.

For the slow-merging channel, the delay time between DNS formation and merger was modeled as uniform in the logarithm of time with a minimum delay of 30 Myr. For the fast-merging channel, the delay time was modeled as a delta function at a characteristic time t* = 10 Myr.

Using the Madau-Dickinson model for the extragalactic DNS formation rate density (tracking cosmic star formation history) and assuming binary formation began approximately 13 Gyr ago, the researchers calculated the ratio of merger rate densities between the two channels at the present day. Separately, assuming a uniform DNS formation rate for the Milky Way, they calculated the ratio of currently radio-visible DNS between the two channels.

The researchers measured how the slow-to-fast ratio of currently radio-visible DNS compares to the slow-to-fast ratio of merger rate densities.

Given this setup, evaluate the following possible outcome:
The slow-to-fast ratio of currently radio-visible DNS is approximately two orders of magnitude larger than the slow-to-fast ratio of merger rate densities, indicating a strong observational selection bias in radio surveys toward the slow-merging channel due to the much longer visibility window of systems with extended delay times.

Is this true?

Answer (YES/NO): YES